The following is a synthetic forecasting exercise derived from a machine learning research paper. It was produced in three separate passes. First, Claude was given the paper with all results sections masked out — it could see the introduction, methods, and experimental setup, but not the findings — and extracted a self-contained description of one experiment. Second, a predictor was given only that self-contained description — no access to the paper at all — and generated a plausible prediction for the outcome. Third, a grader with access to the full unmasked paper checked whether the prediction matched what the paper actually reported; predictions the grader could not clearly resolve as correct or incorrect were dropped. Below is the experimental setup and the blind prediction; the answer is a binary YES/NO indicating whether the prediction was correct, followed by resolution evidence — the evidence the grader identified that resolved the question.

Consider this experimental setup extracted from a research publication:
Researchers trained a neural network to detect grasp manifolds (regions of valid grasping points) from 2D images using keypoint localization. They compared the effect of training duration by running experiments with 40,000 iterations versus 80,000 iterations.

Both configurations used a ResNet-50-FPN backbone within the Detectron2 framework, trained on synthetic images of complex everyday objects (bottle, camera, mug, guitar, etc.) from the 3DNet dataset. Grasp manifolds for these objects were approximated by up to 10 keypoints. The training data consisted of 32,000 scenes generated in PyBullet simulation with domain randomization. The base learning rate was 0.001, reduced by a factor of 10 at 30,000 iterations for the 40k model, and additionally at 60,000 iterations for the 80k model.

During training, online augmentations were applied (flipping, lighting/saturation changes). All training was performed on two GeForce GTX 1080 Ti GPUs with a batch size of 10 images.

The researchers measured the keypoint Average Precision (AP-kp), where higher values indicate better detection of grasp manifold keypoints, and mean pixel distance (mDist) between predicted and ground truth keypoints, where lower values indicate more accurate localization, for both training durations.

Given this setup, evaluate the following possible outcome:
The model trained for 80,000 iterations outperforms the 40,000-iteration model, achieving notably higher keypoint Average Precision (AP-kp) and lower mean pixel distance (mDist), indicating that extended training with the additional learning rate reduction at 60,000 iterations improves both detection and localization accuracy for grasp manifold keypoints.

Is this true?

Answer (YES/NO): NO